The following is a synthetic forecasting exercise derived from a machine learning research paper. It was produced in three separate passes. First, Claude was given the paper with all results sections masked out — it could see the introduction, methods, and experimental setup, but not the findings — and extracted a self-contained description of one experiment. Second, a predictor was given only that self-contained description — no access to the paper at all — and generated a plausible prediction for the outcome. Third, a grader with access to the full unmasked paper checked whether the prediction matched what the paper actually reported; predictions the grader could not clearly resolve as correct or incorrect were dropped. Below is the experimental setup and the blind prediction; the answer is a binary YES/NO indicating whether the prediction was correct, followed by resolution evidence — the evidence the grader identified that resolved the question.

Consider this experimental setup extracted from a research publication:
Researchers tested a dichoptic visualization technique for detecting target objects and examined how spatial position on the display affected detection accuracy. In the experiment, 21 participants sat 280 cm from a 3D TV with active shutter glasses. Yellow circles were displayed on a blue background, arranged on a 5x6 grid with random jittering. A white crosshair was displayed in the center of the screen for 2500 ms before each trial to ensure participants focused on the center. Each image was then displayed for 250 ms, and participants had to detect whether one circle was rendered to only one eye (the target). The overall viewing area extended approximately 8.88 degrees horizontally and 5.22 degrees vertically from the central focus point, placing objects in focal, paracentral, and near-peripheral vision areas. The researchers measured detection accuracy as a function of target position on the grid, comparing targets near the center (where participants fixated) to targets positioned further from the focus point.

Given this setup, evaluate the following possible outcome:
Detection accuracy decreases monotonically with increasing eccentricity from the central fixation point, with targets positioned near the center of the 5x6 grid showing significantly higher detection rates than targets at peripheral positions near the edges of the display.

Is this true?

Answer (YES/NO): YES